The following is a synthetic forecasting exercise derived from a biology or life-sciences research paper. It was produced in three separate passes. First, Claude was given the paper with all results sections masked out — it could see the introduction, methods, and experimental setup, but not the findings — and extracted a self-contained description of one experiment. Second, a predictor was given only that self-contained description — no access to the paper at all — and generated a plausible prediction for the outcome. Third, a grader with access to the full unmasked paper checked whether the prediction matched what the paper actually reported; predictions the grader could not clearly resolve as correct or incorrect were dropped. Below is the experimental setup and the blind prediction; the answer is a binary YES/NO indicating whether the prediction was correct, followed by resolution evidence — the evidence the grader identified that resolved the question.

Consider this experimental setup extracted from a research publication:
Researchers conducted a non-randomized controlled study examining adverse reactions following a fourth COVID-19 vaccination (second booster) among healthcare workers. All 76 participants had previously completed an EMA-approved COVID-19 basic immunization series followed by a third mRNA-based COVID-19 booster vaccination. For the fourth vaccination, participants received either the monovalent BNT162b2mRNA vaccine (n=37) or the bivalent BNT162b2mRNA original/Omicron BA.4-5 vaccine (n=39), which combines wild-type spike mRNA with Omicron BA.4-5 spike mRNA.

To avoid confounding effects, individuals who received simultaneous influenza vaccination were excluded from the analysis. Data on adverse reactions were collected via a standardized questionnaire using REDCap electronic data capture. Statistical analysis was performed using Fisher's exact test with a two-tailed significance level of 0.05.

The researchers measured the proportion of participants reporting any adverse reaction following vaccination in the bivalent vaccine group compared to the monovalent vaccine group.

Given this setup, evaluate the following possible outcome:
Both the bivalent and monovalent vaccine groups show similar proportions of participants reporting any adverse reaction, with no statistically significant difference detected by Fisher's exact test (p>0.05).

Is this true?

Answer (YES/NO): NO